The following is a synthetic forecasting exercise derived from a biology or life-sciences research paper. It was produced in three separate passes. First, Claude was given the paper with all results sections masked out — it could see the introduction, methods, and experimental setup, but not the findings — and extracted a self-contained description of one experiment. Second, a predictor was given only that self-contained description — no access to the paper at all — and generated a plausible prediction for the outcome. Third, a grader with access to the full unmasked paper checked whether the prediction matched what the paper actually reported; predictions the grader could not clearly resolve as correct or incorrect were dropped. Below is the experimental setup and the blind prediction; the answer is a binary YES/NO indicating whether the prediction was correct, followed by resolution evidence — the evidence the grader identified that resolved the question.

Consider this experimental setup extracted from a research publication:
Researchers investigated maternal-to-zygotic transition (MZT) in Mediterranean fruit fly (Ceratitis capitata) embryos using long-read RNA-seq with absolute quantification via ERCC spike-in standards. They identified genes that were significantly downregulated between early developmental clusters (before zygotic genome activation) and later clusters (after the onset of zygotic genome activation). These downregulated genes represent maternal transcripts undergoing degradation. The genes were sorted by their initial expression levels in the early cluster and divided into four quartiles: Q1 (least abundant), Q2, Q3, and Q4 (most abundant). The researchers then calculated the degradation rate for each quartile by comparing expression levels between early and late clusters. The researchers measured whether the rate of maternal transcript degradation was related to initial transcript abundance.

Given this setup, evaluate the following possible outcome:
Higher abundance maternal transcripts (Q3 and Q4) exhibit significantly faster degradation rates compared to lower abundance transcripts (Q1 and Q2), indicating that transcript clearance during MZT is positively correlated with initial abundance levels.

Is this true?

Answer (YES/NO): YES